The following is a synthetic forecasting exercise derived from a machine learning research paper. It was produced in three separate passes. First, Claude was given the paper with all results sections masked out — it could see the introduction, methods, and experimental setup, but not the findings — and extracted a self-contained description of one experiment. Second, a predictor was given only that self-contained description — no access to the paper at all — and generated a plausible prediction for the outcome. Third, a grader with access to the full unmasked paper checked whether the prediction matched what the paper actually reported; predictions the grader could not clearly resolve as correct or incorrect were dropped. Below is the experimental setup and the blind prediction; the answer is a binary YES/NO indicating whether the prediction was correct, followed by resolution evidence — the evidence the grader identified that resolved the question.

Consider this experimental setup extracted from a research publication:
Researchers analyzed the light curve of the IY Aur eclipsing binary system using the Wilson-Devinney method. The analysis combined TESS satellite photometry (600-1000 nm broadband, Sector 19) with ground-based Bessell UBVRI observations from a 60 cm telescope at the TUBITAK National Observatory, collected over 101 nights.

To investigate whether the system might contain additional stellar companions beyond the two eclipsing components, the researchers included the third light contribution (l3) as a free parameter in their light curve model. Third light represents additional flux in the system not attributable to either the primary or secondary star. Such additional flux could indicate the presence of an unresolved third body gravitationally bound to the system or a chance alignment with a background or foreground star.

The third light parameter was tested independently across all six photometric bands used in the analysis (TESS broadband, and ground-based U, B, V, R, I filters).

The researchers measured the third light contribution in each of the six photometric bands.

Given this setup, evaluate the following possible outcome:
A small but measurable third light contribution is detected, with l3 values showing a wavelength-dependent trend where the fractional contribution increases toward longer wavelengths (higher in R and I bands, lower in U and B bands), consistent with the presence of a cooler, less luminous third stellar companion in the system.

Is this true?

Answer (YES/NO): NO